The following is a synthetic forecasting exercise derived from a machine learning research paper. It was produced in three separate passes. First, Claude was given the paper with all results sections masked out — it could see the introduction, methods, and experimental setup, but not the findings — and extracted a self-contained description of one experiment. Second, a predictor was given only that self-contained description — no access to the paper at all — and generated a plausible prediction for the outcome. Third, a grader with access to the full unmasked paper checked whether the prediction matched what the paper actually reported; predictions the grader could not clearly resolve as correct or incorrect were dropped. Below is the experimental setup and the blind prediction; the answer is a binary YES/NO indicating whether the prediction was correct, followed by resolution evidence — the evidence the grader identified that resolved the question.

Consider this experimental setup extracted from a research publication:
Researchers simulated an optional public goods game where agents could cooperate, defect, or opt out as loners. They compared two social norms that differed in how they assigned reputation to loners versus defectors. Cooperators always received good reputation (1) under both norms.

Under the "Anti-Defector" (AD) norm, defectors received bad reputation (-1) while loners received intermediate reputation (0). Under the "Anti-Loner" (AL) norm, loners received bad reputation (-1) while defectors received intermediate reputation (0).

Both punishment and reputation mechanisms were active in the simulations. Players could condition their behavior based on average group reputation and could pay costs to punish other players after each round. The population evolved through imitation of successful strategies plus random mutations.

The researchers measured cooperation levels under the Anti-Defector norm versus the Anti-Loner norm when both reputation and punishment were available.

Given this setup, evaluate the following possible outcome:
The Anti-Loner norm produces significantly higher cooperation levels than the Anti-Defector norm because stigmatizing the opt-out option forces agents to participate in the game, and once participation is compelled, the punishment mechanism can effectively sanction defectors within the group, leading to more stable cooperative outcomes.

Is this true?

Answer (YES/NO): NO